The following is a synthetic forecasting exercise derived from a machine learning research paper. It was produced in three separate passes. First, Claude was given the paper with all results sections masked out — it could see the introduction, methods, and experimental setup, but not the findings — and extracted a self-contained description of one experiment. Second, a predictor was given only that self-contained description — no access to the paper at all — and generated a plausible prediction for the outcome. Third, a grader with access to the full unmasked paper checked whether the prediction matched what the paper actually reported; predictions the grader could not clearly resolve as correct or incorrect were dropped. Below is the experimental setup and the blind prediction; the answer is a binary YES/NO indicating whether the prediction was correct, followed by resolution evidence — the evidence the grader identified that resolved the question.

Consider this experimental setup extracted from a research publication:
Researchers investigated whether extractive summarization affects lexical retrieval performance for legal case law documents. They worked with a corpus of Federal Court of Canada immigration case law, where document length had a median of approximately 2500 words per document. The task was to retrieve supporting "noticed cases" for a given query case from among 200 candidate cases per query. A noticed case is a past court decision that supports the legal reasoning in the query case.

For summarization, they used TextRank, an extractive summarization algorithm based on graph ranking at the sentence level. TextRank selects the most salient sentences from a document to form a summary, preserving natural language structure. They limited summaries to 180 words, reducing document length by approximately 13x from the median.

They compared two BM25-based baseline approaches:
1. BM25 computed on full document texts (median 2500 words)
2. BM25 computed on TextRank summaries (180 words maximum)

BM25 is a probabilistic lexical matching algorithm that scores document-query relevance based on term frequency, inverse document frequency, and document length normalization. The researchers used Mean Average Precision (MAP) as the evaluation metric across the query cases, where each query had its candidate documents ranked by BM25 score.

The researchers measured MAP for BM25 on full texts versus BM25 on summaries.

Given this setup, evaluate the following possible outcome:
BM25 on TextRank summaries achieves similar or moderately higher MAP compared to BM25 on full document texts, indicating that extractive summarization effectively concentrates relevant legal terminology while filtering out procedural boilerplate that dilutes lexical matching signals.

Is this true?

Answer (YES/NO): NO